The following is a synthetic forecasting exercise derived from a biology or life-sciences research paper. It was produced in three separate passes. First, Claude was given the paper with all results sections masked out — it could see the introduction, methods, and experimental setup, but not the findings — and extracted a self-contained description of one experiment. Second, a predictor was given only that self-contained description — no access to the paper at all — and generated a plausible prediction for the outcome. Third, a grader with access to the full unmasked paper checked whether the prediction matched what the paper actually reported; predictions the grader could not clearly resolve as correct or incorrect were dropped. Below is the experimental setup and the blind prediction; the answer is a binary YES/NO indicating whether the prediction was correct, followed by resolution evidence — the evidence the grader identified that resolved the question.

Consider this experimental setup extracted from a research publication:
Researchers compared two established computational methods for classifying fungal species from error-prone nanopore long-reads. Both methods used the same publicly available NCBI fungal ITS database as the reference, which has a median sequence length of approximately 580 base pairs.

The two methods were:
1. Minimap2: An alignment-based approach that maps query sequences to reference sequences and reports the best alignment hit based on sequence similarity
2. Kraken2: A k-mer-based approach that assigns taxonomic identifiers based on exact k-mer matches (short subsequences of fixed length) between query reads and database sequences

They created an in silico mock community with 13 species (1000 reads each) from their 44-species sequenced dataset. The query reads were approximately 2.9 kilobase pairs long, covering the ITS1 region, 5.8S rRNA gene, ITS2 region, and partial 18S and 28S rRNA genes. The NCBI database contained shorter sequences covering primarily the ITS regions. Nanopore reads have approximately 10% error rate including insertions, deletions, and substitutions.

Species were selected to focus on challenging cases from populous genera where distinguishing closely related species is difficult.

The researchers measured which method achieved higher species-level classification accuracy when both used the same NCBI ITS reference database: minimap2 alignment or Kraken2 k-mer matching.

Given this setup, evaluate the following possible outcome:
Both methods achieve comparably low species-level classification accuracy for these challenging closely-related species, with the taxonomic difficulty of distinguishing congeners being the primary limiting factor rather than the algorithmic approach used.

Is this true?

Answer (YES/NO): NO